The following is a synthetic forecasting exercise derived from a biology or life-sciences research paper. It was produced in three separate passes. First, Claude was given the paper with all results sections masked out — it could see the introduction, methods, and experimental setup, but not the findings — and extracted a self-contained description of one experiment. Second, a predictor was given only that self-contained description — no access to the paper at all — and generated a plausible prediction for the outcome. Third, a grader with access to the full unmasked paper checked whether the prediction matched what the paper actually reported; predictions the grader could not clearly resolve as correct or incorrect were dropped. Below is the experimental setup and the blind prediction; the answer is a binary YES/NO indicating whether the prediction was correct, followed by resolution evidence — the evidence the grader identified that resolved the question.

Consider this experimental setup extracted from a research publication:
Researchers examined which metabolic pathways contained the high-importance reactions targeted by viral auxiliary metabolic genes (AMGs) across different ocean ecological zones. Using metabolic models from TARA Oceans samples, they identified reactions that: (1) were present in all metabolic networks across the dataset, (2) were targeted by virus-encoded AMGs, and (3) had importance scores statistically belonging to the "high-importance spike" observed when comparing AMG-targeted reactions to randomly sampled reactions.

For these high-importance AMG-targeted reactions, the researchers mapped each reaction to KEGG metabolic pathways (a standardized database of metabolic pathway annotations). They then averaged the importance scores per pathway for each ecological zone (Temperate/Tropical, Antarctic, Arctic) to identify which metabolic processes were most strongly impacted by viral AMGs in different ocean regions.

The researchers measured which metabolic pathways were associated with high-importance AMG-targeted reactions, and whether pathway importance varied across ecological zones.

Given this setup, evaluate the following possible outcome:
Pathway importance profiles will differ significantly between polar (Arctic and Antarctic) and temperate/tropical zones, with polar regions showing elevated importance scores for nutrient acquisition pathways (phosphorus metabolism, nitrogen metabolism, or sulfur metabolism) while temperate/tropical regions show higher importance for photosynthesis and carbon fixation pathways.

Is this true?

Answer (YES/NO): NO